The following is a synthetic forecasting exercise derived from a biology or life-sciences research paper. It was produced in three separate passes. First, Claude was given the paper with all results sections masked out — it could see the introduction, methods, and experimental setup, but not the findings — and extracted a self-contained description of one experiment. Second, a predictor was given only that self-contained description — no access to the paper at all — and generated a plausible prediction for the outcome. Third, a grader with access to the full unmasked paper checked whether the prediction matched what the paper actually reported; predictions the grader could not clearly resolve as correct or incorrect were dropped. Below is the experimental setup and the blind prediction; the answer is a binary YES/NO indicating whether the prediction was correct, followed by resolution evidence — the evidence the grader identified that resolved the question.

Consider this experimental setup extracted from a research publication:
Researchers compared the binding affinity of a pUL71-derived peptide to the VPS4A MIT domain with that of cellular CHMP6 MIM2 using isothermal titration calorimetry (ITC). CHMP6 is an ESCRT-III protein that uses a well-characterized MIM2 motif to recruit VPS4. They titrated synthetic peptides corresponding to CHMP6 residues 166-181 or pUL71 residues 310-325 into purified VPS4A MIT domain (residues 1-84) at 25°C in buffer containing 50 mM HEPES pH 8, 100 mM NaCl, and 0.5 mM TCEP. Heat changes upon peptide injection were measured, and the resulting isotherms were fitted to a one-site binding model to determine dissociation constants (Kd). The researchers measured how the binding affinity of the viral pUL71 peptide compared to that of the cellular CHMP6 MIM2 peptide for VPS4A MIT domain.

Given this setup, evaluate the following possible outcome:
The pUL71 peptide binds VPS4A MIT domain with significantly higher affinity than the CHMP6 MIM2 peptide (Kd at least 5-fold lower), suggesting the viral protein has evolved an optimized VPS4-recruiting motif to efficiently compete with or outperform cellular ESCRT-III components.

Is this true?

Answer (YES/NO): NO